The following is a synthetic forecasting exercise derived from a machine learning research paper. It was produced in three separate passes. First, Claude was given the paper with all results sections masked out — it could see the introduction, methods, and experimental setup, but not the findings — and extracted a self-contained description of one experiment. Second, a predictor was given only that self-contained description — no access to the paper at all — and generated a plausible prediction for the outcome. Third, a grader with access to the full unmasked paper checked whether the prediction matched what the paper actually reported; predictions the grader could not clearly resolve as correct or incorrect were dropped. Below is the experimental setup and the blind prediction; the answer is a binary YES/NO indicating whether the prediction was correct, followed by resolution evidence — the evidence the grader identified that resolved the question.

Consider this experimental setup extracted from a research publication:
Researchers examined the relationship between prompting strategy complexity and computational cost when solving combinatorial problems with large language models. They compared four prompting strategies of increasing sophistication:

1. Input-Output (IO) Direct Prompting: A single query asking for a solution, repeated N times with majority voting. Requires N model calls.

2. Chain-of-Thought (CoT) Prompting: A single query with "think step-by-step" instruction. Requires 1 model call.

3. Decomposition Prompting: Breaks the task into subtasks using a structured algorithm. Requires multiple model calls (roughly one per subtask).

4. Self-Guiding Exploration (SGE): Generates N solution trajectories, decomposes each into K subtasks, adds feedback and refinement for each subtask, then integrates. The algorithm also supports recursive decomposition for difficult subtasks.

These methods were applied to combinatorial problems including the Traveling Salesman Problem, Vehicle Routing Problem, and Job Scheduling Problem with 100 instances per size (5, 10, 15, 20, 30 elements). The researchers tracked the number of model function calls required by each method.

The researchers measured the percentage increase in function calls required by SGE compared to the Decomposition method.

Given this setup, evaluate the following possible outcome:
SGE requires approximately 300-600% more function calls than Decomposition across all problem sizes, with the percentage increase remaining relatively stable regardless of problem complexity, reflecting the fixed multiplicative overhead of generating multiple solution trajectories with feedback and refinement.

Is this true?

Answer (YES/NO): NO